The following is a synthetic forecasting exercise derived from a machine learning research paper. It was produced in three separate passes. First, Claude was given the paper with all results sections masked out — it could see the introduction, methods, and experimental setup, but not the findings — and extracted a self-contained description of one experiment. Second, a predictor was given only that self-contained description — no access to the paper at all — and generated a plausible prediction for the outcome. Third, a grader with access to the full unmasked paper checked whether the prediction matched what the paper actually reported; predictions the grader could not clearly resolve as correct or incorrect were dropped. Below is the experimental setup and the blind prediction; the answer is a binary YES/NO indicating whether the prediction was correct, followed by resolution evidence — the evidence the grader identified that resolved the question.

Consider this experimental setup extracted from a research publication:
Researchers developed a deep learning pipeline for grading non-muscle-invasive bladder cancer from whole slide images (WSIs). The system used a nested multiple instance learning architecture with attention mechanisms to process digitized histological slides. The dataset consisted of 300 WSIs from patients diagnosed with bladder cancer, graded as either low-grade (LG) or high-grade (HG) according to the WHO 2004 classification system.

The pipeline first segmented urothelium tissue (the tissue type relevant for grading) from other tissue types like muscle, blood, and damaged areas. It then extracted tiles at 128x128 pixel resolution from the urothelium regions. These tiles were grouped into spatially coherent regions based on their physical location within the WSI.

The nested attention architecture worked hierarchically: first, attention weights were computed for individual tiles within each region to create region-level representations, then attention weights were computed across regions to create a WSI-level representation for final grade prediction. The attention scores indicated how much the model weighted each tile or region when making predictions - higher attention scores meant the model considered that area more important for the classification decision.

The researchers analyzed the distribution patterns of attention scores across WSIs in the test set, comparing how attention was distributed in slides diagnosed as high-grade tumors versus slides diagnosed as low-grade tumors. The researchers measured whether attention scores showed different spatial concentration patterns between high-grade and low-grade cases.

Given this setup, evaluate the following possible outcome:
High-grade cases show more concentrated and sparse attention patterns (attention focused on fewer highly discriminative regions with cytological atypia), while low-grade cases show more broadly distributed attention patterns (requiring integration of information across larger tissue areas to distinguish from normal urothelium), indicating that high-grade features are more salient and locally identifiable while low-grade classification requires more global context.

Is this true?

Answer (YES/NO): YES